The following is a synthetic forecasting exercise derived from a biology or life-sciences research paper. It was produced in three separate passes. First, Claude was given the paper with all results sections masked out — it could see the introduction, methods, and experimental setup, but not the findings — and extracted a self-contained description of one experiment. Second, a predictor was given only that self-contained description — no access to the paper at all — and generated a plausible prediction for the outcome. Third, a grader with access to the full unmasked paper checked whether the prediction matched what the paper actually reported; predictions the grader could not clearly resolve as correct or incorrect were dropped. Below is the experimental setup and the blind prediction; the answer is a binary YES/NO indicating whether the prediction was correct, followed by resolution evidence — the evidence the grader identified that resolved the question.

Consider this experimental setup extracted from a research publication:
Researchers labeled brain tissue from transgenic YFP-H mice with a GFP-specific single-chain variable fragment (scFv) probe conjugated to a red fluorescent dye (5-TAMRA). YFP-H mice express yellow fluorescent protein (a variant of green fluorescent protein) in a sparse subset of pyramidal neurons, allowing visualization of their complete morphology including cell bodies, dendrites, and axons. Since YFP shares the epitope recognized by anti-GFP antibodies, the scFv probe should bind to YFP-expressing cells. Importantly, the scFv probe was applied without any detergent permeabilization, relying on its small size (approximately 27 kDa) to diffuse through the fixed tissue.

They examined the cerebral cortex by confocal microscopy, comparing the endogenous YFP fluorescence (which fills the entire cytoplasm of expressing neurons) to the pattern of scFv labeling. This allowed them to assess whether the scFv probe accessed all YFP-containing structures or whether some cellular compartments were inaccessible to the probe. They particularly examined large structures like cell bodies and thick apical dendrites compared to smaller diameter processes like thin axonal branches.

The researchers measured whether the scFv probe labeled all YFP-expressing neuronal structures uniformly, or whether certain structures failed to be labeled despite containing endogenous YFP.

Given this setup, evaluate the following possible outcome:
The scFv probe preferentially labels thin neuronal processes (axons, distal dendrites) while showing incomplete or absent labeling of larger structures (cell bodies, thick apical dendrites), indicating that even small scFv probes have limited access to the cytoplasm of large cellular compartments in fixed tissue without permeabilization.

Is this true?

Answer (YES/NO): NO